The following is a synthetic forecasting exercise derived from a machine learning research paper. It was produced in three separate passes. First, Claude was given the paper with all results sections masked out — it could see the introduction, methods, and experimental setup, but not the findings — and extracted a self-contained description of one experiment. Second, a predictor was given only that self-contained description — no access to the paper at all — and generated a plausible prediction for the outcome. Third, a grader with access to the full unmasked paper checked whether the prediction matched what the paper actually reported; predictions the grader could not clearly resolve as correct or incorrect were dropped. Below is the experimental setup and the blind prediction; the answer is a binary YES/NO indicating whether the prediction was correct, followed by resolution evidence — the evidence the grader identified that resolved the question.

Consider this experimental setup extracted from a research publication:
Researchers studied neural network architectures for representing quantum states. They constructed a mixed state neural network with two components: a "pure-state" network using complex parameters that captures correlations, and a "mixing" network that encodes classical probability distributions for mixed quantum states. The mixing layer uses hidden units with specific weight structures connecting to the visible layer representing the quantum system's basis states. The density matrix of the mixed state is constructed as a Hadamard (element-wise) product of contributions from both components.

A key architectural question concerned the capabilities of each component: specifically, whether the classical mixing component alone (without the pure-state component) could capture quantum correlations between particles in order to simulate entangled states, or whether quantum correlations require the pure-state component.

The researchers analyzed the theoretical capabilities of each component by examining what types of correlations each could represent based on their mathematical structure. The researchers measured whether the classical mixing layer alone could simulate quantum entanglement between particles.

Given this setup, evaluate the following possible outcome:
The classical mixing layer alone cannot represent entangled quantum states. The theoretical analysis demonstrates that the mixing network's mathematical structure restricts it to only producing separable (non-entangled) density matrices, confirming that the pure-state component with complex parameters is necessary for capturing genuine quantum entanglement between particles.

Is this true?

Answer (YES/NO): YES